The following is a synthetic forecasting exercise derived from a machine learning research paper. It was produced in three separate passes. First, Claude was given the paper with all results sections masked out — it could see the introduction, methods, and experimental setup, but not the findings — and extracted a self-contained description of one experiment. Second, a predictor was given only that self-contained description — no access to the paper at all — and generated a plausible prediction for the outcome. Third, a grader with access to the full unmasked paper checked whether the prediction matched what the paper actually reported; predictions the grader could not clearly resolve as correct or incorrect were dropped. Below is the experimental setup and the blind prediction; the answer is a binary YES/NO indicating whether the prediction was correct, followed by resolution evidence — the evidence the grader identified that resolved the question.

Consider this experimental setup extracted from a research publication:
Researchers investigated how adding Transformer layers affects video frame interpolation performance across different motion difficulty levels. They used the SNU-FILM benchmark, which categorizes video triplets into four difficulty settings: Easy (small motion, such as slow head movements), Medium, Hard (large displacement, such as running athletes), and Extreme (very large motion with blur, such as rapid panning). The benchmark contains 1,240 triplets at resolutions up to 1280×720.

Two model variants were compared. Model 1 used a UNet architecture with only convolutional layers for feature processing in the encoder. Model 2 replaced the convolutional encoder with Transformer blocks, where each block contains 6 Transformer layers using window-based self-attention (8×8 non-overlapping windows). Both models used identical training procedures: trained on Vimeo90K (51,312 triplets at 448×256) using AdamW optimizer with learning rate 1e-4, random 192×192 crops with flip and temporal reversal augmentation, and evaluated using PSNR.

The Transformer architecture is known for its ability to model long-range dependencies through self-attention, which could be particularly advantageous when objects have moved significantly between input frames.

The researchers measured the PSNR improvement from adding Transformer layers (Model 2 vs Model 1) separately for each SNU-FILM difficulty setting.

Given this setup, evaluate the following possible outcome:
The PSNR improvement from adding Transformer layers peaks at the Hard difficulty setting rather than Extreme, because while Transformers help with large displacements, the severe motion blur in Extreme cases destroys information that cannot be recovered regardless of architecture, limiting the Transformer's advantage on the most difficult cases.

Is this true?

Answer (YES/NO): NO